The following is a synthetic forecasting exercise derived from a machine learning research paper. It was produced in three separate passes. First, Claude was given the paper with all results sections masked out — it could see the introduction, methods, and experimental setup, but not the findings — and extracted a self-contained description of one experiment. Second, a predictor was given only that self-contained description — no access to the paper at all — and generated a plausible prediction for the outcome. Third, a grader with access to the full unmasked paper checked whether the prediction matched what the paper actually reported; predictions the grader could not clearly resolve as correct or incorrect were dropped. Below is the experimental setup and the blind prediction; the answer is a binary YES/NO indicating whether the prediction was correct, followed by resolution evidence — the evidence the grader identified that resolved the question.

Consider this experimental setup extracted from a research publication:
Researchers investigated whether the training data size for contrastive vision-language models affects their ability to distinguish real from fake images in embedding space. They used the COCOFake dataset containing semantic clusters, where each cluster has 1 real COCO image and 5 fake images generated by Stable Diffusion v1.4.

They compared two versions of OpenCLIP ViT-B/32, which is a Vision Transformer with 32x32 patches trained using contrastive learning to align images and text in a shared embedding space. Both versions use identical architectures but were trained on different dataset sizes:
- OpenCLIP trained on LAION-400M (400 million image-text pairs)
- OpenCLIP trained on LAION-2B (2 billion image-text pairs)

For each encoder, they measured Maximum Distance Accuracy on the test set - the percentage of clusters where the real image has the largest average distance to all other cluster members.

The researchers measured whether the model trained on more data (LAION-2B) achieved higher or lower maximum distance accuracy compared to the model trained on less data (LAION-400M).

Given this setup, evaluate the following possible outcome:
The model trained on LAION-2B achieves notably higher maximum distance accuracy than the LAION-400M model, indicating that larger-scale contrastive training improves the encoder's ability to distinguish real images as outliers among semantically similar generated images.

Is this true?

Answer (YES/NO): YES